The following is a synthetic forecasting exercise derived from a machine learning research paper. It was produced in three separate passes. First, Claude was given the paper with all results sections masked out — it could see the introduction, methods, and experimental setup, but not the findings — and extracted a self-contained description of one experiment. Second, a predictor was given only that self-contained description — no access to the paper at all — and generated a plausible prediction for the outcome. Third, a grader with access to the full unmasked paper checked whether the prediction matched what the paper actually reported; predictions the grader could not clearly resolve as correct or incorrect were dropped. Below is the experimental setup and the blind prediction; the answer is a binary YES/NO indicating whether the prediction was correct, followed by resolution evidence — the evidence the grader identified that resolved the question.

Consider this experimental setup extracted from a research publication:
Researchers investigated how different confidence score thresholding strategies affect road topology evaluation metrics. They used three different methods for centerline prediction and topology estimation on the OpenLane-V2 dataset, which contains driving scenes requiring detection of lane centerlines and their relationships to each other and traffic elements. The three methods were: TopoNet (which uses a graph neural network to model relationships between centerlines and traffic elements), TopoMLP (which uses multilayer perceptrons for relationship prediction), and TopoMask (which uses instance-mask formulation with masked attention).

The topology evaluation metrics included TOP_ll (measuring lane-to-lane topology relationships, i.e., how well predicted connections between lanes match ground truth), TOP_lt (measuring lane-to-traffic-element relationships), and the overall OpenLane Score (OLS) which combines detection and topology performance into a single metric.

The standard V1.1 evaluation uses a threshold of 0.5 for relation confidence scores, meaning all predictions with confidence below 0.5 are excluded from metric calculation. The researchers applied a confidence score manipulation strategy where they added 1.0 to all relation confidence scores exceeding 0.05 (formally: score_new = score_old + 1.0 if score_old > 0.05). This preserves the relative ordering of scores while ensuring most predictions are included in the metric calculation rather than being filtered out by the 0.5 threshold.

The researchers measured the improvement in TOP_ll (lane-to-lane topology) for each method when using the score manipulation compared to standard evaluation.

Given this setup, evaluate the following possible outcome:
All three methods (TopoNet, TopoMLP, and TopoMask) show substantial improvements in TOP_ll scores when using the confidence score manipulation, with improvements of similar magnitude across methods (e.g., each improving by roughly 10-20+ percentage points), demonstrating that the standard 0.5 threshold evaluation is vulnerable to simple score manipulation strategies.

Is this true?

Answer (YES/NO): NO